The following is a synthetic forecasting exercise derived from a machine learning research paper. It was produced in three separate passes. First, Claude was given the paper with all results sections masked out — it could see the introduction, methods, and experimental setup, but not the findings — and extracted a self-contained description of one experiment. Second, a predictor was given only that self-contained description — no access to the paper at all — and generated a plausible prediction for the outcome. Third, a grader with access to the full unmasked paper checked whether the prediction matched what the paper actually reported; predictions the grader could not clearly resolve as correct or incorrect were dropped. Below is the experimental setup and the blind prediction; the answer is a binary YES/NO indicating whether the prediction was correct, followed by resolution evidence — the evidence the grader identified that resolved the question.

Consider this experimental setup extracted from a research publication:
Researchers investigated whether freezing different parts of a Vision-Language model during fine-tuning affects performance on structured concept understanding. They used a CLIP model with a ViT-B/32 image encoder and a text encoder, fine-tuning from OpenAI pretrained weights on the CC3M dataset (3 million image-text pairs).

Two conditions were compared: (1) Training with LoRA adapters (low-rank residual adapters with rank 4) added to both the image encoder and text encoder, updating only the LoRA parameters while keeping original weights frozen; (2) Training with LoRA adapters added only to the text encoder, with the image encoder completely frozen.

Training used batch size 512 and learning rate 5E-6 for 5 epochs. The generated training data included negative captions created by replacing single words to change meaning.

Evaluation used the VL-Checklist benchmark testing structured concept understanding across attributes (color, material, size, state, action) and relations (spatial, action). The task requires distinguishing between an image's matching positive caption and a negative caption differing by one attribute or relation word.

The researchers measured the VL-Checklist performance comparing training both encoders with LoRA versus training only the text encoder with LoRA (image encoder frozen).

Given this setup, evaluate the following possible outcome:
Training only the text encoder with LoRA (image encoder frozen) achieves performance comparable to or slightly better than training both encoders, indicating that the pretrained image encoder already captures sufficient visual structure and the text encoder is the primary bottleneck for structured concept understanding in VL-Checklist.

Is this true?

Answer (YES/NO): NO